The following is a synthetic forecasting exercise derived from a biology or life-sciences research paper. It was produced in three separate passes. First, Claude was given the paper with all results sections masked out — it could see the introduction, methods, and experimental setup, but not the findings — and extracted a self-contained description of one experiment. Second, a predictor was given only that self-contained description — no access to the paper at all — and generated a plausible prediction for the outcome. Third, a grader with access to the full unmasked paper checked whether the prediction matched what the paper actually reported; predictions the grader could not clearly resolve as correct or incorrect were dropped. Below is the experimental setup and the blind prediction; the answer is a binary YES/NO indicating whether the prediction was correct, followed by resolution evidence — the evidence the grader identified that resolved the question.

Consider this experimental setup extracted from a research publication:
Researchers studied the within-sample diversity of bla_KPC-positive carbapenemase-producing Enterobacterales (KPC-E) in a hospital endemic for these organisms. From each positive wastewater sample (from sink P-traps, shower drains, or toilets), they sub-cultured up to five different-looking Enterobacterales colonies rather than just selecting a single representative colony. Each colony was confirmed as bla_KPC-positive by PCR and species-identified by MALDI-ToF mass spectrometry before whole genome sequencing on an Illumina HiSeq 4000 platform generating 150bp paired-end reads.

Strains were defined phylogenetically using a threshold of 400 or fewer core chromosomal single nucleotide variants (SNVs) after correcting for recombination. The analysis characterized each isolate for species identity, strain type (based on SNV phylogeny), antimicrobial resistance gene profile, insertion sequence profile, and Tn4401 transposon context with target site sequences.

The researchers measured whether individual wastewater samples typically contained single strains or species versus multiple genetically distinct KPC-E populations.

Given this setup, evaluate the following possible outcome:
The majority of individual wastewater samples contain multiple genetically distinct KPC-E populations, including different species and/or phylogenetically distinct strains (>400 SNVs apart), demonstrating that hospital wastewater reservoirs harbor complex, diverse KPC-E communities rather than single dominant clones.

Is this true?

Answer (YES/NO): NO